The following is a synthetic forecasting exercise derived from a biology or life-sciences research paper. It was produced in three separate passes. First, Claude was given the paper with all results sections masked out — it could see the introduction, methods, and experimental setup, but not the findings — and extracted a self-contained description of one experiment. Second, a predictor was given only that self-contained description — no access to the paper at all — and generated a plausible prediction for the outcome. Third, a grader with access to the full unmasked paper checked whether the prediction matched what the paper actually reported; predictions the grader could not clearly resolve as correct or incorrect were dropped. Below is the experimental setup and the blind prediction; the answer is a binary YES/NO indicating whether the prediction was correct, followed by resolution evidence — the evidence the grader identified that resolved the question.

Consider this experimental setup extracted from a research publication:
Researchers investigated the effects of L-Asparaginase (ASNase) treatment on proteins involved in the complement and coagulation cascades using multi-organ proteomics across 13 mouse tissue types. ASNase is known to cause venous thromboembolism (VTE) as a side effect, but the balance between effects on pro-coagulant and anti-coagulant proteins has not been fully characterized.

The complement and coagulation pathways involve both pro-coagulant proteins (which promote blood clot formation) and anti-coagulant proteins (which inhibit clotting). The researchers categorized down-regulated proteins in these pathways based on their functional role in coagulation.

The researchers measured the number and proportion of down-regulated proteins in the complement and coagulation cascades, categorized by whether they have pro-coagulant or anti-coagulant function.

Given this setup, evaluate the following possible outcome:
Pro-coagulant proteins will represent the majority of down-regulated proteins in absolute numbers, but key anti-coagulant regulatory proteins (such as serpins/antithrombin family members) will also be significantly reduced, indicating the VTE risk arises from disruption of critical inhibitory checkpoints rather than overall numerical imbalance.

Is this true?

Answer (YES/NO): YES